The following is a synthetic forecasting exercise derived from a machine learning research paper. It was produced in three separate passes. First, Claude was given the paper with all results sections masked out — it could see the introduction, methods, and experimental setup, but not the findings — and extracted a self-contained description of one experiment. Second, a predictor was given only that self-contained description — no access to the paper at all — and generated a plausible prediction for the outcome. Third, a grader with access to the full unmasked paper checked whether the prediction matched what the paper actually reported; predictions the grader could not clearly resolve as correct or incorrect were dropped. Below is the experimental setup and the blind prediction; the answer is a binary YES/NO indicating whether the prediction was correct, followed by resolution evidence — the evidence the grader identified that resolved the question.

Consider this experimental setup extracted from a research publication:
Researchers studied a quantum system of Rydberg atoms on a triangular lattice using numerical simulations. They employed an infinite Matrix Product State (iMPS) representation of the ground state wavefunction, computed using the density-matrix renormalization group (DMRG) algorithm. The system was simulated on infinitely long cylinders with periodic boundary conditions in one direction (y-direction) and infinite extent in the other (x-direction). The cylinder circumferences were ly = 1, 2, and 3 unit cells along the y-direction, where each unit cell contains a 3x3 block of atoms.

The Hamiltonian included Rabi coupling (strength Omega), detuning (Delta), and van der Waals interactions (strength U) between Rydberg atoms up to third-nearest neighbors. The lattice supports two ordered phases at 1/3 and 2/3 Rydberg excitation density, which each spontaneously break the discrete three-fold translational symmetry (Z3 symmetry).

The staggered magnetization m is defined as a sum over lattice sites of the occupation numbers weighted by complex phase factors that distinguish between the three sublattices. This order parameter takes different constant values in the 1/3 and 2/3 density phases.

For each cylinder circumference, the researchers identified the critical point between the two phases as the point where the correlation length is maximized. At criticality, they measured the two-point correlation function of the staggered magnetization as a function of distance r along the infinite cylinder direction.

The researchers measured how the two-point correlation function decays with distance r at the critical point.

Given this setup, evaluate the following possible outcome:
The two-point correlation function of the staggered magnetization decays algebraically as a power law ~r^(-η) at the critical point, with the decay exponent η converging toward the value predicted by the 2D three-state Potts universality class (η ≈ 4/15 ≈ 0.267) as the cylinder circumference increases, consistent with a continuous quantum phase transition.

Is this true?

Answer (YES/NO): NO